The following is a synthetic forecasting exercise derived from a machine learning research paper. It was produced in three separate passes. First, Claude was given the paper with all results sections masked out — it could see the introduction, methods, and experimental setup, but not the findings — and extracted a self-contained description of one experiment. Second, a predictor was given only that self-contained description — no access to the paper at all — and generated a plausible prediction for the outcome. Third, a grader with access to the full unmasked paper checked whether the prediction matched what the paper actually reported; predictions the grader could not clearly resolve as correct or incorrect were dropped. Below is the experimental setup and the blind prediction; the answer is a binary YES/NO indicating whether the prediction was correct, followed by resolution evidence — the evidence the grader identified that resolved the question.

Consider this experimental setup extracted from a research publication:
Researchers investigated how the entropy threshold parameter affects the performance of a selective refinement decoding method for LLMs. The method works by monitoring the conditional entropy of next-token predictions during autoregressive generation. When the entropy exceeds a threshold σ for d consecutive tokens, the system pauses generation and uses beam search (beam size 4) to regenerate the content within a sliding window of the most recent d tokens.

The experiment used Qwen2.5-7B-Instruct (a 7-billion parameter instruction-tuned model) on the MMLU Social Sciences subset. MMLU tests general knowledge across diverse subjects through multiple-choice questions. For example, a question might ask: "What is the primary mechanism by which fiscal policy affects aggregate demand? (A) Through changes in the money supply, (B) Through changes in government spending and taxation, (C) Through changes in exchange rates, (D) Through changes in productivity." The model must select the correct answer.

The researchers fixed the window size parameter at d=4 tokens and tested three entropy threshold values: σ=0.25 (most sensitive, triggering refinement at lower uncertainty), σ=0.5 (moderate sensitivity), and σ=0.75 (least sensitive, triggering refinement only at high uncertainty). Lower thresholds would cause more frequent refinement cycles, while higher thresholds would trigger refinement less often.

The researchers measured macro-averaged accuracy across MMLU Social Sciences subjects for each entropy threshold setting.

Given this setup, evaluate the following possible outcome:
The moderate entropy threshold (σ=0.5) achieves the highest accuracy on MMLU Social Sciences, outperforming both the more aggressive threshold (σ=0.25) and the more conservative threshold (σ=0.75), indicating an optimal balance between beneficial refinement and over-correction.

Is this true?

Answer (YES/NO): NO